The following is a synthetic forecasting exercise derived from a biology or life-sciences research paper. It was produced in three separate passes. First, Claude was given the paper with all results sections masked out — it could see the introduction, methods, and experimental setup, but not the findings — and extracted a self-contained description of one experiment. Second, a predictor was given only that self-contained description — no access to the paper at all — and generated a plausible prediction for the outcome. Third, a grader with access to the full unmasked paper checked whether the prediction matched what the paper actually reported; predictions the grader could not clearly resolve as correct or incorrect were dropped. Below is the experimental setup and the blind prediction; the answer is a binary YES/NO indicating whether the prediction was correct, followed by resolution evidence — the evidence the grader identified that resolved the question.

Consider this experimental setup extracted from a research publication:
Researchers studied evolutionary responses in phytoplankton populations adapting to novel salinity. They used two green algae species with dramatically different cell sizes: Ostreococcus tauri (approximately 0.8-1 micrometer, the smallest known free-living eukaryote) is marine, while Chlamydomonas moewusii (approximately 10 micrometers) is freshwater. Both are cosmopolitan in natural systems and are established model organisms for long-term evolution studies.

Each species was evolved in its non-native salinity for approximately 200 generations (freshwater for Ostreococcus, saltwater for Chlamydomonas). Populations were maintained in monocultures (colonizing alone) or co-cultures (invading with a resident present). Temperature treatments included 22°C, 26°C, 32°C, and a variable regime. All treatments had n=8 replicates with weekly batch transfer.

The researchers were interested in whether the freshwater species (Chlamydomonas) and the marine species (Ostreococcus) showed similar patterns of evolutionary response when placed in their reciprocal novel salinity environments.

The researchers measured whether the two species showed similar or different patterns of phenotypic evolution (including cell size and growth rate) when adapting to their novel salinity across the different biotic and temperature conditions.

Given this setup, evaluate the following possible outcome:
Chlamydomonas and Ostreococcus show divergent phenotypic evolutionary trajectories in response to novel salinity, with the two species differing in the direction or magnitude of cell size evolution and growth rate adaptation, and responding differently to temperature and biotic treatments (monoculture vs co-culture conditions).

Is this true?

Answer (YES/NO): NO